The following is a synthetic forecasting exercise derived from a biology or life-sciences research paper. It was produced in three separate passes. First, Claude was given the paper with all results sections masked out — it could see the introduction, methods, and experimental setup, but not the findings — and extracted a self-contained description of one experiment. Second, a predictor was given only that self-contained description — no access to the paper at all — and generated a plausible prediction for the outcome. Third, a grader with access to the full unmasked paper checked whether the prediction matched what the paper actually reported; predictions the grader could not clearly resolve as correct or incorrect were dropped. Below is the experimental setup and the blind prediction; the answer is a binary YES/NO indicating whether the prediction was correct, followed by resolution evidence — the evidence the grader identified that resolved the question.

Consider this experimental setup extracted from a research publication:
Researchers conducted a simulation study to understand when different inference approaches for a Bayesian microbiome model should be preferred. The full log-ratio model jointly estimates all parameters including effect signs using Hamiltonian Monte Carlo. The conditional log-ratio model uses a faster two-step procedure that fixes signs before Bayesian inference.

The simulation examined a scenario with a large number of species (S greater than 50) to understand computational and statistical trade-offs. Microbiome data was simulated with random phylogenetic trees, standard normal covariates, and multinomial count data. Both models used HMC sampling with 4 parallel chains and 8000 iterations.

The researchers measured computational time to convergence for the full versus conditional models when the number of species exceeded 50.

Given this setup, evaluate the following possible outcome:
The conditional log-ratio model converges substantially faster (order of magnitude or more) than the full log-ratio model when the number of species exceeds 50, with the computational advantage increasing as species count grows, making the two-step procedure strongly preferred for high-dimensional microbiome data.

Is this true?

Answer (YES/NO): NO